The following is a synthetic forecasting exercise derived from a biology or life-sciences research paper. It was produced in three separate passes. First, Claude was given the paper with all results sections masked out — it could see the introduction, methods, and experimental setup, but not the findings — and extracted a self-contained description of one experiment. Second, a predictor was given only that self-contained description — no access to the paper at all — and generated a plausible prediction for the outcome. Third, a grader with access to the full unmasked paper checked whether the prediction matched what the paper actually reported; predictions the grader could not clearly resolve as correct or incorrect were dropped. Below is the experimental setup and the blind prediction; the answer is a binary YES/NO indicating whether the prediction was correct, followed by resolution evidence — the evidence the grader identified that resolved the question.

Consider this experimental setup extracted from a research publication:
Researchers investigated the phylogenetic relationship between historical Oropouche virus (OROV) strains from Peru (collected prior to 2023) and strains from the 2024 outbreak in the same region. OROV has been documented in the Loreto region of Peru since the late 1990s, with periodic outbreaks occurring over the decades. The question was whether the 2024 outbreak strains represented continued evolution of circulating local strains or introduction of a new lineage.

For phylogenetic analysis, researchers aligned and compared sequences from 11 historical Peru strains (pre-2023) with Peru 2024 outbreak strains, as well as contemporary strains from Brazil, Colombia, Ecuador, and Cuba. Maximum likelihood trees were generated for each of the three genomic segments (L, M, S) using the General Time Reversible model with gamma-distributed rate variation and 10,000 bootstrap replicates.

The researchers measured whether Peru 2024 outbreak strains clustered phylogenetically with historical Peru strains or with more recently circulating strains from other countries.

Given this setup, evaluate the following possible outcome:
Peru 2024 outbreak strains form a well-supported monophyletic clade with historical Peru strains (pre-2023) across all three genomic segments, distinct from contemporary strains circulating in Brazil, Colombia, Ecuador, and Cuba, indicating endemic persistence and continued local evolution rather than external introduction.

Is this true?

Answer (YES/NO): NO